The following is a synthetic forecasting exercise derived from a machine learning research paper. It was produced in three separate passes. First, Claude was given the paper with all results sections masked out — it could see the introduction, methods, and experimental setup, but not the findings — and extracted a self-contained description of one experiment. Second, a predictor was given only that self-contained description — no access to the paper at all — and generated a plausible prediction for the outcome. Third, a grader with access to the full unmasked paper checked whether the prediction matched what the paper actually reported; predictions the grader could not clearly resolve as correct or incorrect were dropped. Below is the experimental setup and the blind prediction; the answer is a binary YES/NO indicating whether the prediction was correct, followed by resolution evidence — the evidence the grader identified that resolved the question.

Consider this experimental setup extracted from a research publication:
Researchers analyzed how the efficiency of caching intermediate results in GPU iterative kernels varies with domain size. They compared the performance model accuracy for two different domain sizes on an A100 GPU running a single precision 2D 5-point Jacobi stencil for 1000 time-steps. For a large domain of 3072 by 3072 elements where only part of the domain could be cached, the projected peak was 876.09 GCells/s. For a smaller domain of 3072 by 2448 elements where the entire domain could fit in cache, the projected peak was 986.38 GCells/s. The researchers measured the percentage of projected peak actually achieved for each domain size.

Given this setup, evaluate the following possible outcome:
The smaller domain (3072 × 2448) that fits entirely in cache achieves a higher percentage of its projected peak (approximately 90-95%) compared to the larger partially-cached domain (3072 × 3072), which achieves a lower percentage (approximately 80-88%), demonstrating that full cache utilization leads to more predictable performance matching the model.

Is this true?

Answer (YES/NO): NO